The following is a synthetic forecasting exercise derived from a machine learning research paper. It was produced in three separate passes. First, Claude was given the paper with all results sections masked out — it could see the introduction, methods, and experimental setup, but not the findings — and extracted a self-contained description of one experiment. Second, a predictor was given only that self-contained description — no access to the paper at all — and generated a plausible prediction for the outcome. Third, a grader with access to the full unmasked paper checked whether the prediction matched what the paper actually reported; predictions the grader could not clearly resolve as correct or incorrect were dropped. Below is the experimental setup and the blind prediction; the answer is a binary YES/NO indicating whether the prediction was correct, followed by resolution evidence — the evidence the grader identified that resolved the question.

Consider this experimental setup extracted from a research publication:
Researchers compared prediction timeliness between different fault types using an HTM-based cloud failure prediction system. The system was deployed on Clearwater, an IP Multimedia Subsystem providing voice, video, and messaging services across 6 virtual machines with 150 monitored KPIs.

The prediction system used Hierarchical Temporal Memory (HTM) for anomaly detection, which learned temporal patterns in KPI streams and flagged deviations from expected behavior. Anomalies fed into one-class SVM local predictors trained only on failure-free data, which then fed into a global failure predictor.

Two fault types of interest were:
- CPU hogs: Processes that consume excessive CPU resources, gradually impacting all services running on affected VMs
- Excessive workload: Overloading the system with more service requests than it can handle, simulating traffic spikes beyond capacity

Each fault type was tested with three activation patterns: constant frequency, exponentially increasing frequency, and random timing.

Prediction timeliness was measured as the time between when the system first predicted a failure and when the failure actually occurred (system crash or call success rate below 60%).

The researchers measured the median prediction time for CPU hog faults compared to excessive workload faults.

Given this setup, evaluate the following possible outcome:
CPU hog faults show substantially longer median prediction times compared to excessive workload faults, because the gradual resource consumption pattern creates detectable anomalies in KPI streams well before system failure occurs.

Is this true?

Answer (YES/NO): YES